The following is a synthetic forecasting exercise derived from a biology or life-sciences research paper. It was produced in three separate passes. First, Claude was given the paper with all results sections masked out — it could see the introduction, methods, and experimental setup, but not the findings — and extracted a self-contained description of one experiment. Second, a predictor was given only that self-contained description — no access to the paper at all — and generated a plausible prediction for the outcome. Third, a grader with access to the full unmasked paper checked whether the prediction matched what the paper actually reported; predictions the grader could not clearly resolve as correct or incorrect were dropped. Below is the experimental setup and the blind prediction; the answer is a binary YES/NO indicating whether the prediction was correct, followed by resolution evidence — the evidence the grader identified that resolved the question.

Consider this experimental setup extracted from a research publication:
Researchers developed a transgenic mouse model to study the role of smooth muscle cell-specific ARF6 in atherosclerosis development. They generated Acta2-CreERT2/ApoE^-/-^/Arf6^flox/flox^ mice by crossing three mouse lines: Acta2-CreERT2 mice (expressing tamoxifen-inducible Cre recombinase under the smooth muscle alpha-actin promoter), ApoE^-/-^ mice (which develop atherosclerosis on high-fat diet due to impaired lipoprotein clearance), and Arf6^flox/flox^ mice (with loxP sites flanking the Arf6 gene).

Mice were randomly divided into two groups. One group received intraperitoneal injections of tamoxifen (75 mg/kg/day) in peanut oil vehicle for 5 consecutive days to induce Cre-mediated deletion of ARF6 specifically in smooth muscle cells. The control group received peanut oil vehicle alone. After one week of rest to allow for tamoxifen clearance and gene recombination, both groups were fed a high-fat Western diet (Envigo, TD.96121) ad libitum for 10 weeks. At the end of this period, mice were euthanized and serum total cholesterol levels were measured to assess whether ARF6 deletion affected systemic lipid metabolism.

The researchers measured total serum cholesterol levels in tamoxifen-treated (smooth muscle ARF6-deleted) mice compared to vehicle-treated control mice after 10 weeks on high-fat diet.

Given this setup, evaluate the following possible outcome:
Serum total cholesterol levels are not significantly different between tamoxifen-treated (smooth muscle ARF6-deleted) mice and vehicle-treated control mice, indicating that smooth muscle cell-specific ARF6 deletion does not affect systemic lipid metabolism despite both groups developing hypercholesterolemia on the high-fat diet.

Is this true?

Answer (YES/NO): YES